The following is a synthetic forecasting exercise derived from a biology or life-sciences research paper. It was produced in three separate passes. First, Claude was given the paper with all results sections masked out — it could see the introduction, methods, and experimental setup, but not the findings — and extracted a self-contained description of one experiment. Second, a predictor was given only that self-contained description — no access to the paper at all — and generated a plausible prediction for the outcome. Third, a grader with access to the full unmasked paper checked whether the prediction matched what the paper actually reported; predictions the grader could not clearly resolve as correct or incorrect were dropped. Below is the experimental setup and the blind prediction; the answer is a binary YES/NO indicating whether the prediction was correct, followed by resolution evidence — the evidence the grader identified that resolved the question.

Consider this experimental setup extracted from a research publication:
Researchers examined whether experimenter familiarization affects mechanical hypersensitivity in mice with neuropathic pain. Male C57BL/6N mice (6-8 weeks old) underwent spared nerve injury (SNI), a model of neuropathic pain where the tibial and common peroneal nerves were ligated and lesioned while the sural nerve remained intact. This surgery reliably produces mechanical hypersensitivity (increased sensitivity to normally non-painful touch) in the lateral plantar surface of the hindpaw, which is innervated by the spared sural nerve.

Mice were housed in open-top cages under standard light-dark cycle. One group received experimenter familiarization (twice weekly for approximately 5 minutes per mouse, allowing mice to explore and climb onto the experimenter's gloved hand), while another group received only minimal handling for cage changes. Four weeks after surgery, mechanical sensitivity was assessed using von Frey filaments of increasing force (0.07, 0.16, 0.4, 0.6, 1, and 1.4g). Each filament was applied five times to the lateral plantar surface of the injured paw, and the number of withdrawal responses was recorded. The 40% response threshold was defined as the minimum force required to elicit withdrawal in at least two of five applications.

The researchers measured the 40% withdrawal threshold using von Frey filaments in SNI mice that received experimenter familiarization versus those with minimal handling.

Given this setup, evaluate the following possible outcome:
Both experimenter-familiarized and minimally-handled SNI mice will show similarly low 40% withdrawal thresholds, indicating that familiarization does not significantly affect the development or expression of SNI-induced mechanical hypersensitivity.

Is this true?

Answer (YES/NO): NO